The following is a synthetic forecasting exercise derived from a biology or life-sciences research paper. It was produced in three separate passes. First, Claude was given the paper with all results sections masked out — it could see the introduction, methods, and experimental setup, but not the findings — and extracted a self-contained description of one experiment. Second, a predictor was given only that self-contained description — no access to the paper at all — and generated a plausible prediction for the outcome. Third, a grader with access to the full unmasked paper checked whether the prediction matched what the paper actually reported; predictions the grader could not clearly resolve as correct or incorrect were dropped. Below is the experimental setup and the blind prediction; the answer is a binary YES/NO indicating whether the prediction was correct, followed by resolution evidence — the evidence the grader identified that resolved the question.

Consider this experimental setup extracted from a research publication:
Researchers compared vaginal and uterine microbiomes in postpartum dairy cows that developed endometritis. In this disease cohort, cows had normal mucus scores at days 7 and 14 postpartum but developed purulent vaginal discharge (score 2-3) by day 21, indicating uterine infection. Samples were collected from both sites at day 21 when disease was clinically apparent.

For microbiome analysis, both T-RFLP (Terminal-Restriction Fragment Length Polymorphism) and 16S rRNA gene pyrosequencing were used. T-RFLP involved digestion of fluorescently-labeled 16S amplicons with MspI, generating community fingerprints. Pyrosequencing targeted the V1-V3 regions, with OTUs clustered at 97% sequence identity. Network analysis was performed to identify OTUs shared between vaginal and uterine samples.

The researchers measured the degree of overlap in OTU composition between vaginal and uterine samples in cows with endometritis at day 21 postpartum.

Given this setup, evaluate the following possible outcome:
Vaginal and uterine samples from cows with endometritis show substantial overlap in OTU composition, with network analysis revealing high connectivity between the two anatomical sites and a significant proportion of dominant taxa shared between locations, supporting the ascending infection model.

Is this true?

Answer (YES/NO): NO